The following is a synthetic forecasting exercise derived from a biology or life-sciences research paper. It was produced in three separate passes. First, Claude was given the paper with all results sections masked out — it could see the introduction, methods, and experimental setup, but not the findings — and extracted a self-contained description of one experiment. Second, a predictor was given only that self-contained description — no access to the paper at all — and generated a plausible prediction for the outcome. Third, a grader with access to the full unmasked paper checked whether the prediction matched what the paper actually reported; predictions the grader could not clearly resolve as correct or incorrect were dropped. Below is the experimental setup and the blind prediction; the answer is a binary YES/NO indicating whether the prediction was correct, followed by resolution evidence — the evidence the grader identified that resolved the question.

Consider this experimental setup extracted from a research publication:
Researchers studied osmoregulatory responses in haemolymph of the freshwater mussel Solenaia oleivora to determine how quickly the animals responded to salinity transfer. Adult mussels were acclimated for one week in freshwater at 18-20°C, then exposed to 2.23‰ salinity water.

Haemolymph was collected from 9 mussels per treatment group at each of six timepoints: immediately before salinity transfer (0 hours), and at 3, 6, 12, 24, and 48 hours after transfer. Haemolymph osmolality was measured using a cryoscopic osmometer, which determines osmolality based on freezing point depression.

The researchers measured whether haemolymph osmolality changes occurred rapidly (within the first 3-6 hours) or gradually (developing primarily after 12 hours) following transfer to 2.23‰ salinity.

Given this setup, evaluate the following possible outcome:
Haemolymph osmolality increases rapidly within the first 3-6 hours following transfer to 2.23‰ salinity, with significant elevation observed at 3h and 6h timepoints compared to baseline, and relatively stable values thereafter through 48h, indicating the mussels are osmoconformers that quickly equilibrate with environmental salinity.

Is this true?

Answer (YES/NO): NO